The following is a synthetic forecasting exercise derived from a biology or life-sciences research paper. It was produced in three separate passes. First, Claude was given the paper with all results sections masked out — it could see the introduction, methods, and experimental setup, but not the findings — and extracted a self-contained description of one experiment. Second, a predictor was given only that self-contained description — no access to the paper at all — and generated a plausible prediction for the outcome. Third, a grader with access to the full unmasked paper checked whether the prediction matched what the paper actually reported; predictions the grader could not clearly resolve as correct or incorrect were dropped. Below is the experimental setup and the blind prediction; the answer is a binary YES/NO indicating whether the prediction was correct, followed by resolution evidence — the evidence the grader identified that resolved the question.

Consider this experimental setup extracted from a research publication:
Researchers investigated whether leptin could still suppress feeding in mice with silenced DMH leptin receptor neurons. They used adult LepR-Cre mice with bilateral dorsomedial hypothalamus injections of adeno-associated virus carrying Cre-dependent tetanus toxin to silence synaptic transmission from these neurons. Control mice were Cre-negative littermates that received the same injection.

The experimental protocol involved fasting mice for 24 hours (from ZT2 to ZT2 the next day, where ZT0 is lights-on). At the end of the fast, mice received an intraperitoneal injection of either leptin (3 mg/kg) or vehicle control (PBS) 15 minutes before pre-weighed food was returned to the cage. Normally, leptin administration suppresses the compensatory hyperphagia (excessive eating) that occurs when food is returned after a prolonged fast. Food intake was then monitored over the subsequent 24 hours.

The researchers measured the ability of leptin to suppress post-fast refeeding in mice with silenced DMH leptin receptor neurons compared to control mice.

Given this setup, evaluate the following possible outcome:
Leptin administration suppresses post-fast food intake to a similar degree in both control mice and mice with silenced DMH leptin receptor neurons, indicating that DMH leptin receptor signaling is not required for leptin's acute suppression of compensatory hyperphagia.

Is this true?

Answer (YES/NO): NO